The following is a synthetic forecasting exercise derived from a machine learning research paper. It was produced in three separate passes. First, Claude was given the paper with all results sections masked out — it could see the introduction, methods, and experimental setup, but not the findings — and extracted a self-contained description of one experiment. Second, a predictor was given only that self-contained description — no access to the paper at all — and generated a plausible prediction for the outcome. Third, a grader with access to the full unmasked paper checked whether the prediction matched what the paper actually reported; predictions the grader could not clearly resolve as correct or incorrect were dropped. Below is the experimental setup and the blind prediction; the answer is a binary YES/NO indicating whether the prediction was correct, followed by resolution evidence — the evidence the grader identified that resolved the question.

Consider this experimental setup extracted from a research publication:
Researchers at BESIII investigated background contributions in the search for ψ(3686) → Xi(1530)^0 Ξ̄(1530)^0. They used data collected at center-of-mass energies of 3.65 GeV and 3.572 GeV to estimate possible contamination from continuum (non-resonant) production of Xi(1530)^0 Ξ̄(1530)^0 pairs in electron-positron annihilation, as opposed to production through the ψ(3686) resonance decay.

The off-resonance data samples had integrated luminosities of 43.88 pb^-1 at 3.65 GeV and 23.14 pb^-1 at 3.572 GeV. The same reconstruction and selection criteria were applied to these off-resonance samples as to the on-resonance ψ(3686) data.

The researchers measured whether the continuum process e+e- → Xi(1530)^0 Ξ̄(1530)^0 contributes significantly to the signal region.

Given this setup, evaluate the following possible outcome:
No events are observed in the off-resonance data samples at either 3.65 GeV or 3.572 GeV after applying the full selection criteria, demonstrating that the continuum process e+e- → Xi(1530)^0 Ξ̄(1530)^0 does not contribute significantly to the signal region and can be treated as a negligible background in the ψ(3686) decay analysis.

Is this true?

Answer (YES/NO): NO